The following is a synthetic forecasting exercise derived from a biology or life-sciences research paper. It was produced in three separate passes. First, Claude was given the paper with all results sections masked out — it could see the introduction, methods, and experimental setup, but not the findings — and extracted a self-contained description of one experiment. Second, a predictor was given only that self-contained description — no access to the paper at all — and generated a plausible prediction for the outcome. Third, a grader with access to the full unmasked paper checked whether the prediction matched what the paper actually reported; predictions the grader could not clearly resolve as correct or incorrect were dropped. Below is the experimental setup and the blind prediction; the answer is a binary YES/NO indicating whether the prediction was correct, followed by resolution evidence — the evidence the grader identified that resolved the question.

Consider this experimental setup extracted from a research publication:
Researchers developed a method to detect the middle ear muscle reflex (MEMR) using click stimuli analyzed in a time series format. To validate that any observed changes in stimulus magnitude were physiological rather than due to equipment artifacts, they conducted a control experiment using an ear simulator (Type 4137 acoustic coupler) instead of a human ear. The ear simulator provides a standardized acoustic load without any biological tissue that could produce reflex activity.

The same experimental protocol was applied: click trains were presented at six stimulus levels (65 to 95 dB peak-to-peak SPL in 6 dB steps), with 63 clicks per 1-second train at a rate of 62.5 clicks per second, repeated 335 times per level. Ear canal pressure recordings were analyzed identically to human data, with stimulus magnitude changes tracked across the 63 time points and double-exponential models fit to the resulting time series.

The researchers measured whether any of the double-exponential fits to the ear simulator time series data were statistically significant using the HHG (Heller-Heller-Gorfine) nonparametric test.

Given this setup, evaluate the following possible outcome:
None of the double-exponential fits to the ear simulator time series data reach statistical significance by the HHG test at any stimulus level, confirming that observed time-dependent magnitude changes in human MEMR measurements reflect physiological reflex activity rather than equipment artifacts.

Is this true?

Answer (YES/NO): YES